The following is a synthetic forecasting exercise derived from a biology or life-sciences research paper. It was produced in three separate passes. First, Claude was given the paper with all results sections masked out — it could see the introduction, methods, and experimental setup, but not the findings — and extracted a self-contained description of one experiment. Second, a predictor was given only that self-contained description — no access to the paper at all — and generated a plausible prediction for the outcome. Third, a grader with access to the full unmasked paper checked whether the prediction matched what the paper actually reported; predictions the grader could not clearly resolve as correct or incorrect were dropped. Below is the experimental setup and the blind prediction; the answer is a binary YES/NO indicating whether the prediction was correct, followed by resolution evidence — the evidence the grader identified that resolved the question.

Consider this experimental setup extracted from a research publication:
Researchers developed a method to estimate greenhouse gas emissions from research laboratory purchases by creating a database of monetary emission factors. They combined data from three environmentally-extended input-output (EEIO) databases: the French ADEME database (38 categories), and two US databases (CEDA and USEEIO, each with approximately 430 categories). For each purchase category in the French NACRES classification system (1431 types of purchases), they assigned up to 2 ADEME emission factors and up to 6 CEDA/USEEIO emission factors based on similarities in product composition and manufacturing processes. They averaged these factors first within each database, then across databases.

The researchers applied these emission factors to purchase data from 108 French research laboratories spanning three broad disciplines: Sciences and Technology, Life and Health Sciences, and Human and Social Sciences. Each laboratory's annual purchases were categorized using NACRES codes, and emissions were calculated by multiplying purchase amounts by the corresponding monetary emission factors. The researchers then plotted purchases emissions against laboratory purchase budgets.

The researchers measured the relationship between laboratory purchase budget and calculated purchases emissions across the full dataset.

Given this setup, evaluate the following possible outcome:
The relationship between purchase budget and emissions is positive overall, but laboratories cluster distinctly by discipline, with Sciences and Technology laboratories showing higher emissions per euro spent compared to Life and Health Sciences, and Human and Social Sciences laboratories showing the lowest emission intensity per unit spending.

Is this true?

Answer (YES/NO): YES